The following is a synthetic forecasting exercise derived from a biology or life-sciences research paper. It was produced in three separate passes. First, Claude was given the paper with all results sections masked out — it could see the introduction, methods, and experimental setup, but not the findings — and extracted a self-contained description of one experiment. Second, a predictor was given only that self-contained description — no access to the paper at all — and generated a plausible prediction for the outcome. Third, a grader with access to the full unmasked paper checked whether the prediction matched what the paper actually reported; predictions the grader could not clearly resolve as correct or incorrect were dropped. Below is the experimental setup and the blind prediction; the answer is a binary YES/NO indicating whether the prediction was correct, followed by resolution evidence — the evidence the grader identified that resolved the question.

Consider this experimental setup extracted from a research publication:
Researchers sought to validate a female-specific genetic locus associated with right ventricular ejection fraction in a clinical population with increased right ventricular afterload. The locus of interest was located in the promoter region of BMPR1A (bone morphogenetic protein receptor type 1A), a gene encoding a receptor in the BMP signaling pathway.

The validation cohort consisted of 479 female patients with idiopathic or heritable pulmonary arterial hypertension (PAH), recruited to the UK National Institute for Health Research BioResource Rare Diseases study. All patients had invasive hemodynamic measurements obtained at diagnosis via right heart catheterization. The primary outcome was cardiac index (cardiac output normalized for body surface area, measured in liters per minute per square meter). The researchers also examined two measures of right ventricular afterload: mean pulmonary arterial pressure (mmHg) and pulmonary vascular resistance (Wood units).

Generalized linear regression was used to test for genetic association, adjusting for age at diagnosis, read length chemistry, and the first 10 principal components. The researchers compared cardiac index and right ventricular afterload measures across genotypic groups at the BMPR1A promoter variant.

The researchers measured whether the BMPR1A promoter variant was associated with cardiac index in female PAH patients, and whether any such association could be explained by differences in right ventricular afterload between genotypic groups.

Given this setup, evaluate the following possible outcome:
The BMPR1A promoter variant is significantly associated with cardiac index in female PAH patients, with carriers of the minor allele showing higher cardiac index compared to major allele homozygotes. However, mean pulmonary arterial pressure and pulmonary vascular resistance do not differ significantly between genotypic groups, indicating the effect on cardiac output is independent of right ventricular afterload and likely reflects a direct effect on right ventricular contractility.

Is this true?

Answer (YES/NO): YES